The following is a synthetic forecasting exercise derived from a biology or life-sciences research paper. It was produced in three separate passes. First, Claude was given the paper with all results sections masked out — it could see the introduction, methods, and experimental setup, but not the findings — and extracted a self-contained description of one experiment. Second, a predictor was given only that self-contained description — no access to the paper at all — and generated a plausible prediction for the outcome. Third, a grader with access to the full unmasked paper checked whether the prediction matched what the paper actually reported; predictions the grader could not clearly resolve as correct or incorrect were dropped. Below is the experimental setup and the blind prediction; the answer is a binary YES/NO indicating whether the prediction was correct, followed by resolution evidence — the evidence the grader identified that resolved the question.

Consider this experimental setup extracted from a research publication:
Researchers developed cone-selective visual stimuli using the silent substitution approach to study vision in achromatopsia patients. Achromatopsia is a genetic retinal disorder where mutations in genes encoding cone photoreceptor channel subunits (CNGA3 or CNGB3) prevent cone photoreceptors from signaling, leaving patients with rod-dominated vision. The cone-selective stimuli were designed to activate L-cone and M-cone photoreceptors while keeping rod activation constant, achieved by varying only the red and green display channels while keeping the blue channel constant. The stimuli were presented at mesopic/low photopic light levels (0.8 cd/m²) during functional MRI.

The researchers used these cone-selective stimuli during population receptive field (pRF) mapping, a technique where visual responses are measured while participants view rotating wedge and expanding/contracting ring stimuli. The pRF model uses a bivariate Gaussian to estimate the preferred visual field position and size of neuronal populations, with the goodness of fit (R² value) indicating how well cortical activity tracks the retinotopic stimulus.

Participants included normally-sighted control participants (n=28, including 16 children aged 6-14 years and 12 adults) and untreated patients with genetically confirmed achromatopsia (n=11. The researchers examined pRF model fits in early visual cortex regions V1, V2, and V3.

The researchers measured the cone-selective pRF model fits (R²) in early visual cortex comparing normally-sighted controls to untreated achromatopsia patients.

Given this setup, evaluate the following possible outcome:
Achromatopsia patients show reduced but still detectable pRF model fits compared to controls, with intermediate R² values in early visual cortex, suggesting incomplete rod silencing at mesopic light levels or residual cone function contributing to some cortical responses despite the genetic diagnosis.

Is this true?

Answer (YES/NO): NO